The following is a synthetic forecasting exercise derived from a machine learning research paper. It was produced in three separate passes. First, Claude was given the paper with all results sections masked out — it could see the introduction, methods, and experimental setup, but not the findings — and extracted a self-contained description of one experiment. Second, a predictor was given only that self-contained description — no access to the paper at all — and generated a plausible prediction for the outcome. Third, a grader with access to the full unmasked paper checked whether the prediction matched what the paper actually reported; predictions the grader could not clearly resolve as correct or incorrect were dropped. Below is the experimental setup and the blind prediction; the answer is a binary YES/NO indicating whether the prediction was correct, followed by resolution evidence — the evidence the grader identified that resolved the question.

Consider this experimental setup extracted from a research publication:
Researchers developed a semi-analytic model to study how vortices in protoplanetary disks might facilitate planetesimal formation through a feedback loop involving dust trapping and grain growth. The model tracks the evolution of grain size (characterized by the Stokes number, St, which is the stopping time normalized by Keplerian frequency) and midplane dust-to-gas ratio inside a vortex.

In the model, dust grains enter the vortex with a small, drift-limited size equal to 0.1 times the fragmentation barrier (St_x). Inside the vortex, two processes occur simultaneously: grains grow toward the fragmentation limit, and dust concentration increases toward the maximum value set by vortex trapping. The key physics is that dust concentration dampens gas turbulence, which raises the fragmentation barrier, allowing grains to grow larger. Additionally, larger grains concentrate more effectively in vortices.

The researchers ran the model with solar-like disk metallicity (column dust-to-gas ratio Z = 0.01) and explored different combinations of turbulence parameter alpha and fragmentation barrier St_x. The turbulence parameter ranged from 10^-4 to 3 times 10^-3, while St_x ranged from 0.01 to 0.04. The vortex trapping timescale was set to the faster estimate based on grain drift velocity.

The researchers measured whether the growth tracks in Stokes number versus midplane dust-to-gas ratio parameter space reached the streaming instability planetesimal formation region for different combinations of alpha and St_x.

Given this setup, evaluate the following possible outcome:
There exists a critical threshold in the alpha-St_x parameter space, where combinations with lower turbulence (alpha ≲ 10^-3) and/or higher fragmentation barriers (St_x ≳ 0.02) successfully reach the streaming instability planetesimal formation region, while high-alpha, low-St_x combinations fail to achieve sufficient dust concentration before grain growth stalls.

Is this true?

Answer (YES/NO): YES